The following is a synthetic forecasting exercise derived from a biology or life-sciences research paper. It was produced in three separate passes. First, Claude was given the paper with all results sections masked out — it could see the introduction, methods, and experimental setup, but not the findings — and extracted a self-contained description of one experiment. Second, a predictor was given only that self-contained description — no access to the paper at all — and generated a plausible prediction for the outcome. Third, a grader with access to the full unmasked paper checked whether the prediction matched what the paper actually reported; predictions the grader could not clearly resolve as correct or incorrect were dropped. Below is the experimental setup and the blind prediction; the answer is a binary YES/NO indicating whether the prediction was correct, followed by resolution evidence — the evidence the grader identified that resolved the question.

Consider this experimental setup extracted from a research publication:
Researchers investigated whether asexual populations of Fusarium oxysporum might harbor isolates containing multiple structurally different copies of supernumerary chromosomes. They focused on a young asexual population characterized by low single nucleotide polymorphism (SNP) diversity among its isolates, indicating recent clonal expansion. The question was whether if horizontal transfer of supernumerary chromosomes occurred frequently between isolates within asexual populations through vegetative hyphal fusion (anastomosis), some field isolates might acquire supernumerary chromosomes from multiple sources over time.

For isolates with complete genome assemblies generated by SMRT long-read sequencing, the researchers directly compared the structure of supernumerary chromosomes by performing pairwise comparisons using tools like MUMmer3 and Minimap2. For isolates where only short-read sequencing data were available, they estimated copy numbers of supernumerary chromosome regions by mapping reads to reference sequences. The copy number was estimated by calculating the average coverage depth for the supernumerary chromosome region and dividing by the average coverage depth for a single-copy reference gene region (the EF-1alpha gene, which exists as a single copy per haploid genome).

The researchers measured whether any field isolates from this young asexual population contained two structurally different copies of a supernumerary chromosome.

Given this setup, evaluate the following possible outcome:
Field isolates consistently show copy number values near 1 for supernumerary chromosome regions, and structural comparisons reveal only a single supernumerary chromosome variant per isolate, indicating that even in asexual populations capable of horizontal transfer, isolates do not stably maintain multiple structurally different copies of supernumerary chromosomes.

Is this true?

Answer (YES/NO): NO